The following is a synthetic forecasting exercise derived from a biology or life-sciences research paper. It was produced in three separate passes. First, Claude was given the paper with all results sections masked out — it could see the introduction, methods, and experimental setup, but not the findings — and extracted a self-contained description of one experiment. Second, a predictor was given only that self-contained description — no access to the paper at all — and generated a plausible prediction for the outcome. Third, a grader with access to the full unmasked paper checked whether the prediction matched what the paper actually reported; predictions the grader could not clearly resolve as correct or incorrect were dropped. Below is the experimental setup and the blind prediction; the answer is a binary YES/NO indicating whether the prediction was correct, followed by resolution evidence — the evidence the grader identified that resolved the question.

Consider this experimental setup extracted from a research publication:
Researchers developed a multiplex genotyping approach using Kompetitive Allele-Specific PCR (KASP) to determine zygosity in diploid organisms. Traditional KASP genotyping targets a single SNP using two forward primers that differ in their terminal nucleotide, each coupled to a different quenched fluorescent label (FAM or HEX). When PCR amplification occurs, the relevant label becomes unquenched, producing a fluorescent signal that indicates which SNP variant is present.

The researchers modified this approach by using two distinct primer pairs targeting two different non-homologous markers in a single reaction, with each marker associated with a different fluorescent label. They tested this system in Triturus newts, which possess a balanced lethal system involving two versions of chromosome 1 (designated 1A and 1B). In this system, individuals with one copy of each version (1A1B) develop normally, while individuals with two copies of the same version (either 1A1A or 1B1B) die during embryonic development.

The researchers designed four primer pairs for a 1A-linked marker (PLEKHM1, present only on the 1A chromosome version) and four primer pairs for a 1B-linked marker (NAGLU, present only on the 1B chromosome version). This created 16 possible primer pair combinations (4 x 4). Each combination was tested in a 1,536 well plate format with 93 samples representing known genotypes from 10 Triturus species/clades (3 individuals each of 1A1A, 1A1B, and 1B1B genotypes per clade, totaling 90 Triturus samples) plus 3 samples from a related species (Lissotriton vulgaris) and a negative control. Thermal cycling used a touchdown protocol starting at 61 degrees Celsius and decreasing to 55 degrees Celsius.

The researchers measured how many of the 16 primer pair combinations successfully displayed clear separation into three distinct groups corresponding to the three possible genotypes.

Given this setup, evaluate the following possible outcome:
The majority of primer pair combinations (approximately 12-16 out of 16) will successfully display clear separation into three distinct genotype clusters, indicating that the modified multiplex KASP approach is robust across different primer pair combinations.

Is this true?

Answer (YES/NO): NO